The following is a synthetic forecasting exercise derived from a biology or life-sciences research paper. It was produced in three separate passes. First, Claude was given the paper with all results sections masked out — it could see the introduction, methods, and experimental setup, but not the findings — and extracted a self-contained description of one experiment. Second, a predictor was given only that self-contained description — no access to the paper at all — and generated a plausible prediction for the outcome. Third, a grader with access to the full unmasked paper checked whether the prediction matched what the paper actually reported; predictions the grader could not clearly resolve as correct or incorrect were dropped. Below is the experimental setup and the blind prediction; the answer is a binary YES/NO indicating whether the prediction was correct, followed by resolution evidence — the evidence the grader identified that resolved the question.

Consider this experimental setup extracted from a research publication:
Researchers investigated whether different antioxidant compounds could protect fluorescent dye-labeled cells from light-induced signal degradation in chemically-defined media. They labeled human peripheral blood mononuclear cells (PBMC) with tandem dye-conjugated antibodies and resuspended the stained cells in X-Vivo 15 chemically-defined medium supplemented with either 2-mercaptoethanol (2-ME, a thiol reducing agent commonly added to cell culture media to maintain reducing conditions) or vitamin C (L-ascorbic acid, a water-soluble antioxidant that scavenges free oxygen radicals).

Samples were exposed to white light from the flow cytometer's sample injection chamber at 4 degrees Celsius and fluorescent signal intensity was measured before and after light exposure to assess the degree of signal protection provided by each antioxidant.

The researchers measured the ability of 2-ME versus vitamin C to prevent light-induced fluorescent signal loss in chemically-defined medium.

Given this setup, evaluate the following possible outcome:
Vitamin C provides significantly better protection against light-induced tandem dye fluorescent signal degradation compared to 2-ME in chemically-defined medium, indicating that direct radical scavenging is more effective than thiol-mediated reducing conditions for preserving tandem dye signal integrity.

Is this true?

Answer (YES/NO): YES